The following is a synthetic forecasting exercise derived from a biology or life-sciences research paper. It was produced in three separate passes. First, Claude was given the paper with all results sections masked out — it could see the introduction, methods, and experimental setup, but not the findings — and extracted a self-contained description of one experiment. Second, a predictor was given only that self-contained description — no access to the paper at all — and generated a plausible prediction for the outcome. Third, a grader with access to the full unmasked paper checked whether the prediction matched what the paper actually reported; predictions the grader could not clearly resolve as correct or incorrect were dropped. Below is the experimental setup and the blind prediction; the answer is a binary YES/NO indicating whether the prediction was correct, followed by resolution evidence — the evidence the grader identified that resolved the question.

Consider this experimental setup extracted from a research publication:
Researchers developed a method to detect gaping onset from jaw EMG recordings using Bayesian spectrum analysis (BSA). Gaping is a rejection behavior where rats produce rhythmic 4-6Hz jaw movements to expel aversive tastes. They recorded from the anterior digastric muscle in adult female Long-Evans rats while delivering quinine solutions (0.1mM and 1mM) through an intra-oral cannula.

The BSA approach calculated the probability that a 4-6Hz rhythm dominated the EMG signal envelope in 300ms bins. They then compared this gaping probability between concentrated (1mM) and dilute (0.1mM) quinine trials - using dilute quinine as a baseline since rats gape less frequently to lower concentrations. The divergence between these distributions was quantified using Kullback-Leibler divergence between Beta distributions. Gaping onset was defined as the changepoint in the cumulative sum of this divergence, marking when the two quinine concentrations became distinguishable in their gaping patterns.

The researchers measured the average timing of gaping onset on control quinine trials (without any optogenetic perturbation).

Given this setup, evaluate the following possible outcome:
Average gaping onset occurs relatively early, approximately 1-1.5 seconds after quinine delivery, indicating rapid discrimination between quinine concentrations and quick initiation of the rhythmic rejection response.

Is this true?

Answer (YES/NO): NO